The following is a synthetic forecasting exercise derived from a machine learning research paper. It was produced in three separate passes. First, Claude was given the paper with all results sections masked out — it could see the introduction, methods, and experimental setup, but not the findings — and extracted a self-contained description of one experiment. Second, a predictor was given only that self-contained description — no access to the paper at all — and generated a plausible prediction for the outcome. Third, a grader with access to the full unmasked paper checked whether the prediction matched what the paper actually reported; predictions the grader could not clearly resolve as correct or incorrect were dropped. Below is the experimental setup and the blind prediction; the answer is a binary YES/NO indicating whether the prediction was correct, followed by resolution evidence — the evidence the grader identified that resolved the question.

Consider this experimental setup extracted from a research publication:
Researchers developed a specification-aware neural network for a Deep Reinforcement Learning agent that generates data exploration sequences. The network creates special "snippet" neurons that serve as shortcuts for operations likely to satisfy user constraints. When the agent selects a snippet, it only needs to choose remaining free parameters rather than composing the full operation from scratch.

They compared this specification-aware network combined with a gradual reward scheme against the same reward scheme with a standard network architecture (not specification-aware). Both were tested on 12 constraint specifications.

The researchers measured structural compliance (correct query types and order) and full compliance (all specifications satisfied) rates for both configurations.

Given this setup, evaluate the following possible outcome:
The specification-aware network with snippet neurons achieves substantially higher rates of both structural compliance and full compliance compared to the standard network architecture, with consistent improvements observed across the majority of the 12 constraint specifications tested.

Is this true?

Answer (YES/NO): NO